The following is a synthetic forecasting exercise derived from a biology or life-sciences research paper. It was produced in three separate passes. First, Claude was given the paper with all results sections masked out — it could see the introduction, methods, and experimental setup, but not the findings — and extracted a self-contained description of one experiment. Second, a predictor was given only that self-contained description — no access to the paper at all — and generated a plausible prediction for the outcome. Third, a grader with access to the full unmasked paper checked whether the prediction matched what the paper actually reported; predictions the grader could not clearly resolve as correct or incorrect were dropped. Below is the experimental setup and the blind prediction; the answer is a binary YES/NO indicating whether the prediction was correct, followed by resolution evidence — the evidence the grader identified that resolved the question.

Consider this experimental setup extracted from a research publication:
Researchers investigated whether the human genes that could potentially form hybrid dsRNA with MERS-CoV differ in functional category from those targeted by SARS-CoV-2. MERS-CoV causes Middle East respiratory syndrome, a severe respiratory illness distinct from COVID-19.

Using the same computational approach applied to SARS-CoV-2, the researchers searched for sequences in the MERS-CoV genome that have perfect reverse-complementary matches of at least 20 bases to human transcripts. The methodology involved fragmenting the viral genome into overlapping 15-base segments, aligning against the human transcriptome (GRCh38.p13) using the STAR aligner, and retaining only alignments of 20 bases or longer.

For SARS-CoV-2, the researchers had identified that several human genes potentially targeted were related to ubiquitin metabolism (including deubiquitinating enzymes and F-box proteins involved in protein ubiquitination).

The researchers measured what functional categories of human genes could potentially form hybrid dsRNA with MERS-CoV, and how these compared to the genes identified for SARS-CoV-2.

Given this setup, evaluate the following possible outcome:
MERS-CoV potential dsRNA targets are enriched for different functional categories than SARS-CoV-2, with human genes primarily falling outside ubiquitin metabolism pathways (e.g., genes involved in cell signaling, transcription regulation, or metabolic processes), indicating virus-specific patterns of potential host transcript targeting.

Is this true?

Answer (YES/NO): YES